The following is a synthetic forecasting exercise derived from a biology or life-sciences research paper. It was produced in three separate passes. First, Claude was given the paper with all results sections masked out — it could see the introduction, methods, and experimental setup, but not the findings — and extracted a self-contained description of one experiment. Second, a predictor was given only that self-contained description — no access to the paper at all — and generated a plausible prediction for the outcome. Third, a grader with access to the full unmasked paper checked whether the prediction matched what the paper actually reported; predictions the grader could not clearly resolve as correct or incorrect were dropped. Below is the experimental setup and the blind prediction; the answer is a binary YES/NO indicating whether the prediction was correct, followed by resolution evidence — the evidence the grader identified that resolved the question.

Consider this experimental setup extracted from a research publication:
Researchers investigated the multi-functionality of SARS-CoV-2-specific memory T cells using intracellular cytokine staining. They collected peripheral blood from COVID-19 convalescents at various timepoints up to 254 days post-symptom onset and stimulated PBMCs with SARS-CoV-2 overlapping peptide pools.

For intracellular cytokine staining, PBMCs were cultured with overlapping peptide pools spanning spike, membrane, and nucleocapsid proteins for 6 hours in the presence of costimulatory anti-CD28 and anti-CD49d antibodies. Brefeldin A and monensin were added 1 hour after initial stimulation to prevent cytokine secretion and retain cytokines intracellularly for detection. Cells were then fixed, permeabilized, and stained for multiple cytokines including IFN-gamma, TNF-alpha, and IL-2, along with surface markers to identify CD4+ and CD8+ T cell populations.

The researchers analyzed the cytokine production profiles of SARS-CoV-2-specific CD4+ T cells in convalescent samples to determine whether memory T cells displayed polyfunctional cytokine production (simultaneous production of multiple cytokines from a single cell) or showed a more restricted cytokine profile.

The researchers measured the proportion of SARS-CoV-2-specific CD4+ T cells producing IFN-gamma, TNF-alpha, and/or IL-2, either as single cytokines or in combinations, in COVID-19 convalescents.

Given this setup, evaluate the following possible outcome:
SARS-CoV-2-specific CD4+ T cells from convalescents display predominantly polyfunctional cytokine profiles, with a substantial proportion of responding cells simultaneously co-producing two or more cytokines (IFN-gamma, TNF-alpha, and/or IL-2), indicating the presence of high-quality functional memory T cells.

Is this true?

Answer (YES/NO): NO